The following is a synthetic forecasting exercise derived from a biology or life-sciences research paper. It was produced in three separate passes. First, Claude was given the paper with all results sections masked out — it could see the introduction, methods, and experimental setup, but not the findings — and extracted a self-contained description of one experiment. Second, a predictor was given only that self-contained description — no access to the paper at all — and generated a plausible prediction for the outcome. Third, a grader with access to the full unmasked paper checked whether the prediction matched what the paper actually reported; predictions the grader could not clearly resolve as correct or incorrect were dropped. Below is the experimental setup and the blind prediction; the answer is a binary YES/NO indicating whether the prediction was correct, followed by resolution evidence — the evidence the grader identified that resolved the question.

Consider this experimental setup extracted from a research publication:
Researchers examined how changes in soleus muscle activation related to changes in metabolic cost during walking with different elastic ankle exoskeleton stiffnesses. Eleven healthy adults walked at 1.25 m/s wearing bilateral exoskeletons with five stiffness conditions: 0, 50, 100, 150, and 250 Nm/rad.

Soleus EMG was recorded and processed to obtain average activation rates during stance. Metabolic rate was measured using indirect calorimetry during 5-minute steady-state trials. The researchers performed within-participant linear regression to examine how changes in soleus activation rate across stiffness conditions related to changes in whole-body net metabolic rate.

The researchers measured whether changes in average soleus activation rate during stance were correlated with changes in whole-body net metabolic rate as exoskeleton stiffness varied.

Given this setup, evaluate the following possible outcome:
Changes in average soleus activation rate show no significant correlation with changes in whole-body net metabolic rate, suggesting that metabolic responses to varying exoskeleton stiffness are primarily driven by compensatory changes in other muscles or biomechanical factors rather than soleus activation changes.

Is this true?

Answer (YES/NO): NO